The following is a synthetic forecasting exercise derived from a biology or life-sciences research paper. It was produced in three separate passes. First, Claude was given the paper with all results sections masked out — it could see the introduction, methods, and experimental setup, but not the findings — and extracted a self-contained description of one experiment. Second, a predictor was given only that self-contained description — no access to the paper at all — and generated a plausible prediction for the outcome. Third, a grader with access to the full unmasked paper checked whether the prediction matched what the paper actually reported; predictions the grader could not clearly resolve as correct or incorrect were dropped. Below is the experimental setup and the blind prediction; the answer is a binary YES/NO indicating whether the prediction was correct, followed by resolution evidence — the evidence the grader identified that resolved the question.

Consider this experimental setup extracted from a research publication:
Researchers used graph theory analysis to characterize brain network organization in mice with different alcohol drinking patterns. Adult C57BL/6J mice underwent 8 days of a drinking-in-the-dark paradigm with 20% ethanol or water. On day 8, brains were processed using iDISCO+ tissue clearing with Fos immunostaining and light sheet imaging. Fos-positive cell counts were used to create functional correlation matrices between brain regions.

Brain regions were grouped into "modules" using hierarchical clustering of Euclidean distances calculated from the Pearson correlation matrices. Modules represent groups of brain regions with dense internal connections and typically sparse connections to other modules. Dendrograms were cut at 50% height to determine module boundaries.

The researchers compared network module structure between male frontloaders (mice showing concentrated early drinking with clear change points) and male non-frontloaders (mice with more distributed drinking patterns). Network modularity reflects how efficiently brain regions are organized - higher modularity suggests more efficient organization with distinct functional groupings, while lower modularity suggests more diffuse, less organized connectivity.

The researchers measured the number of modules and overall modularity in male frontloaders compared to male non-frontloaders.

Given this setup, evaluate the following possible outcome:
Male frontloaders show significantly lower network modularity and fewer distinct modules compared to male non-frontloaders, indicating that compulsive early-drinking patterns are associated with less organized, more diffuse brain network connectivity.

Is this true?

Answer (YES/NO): NO